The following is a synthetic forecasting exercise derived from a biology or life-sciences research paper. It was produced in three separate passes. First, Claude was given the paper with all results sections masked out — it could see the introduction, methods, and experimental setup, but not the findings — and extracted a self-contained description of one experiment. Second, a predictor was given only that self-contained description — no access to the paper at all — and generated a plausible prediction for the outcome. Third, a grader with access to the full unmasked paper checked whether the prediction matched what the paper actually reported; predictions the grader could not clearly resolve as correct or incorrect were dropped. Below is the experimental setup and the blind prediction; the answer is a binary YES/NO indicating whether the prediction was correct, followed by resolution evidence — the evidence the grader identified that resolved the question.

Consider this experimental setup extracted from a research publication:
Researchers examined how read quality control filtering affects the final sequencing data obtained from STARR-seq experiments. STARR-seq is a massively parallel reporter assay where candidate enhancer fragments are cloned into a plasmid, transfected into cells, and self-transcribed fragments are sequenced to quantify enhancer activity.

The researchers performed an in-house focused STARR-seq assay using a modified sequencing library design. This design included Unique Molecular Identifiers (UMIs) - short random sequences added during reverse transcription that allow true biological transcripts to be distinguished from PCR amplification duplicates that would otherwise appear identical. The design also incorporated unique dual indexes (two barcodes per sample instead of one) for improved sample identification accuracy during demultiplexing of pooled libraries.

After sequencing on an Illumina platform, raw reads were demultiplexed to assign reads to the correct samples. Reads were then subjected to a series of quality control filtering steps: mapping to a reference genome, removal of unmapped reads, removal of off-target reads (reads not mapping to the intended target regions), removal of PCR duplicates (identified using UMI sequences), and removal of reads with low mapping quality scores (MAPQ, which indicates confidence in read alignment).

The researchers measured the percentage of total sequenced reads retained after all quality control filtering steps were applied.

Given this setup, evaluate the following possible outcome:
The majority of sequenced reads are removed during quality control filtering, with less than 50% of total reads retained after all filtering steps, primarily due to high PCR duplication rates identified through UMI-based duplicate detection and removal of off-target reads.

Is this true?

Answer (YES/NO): NO